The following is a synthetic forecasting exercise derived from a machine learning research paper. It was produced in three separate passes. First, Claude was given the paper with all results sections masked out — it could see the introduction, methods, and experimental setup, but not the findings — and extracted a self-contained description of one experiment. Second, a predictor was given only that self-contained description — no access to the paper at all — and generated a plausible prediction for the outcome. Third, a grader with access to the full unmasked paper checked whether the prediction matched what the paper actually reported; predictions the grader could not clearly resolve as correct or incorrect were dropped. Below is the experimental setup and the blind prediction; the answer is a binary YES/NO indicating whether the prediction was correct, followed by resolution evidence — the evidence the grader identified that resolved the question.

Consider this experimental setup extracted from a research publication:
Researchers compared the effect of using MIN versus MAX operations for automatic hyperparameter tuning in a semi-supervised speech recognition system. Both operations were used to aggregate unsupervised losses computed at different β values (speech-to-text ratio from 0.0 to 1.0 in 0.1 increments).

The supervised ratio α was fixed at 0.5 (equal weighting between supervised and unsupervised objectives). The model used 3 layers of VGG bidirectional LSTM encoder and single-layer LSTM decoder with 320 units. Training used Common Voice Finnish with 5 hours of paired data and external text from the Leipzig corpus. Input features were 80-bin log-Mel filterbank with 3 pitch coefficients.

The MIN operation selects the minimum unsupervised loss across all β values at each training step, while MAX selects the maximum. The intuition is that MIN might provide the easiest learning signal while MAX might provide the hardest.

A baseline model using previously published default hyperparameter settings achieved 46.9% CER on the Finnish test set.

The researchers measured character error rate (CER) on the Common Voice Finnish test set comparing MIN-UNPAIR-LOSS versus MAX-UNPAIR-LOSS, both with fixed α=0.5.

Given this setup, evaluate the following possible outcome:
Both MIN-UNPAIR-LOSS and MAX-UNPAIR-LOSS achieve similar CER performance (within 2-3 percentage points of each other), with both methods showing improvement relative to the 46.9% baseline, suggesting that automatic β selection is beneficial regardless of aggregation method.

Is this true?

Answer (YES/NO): NO